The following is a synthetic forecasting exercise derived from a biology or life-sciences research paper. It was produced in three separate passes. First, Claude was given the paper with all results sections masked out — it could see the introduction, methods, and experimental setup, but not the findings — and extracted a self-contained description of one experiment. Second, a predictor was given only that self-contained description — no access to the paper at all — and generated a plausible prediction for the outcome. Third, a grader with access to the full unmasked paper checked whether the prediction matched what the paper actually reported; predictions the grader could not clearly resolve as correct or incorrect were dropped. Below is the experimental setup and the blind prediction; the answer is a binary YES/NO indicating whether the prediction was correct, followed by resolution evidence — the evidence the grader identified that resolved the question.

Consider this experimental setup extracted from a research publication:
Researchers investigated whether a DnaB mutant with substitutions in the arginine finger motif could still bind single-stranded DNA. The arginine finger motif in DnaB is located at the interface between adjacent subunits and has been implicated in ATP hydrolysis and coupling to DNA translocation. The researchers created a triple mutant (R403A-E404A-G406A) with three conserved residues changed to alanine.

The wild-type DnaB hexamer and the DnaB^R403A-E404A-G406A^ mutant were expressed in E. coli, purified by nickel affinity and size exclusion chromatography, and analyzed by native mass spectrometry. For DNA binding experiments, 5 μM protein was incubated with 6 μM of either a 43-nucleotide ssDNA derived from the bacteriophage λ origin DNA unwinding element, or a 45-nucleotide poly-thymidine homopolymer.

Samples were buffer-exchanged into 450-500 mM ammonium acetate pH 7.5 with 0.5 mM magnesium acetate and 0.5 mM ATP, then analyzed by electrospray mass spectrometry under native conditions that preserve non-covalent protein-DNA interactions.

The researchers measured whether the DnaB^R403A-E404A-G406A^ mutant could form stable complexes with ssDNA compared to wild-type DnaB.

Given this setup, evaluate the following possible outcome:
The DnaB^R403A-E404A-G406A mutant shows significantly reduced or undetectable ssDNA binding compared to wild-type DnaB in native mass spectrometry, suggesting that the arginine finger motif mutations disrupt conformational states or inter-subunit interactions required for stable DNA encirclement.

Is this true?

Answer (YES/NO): NO